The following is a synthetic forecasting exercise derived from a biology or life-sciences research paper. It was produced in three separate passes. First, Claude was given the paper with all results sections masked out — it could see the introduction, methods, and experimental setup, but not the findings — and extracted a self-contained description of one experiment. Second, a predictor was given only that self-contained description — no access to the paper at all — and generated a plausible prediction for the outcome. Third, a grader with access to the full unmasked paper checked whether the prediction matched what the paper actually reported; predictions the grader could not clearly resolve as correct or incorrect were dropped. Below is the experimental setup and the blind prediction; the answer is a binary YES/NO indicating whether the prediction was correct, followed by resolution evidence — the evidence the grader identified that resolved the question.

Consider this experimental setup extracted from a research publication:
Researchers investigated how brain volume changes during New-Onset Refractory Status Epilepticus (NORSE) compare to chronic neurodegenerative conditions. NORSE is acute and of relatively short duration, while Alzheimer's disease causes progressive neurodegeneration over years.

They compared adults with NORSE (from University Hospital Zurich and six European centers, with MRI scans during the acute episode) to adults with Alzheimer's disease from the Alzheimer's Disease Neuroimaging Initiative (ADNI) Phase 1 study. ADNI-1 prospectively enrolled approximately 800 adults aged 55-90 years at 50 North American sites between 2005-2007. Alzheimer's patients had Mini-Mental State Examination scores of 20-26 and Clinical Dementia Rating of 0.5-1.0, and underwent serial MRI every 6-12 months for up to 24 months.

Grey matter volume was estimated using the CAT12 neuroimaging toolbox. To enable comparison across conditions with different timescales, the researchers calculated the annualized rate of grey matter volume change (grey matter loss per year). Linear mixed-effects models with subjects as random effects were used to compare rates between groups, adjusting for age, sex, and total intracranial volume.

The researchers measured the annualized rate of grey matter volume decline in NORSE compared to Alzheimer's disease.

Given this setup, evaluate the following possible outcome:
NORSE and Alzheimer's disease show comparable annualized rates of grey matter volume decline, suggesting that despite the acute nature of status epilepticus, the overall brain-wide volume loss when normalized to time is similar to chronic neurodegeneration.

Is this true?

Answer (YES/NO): NO